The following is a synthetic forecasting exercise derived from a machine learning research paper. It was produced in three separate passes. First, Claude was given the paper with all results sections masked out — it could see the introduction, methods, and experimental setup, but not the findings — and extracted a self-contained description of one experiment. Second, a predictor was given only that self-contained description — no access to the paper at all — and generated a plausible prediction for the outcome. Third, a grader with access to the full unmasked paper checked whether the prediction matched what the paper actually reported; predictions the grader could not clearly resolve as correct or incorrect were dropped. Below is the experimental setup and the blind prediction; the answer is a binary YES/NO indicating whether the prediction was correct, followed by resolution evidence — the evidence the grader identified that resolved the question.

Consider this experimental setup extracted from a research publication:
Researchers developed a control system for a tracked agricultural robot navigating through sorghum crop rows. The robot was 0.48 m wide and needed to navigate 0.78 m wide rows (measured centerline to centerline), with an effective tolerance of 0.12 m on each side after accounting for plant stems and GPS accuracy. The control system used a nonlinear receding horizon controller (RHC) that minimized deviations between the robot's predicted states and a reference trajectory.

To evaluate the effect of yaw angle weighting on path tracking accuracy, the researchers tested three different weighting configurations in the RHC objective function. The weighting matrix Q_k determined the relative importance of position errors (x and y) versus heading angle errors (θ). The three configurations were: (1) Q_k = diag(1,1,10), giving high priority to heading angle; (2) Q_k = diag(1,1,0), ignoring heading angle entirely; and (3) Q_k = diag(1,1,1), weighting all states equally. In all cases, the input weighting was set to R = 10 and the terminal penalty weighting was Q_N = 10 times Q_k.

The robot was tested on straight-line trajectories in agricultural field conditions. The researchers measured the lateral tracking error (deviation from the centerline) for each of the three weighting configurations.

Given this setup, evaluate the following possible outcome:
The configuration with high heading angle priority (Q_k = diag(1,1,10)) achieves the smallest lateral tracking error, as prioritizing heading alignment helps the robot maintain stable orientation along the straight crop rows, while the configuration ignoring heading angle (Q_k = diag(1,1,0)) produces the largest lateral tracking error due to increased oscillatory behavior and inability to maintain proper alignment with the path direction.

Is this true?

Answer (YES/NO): NO